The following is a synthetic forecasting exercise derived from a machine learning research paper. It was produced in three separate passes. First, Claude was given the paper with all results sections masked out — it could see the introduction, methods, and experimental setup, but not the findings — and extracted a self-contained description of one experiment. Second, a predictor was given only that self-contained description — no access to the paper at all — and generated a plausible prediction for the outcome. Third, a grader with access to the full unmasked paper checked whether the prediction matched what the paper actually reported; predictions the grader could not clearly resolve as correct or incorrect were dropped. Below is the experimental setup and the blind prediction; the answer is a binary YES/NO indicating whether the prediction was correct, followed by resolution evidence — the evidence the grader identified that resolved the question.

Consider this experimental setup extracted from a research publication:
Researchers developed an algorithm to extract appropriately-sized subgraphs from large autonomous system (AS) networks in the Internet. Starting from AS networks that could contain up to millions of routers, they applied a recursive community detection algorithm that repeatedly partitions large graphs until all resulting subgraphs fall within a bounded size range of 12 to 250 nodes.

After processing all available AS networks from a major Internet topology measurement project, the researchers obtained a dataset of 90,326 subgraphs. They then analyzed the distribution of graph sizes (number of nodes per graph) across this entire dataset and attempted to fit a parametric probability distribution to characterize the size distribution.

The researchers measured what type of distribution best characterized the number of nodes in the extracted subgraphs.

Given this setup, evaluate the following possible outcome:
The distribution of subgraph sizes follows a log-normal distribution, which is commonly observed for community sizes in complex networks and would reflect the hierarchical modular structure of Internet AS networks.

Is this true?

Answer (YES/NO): NO